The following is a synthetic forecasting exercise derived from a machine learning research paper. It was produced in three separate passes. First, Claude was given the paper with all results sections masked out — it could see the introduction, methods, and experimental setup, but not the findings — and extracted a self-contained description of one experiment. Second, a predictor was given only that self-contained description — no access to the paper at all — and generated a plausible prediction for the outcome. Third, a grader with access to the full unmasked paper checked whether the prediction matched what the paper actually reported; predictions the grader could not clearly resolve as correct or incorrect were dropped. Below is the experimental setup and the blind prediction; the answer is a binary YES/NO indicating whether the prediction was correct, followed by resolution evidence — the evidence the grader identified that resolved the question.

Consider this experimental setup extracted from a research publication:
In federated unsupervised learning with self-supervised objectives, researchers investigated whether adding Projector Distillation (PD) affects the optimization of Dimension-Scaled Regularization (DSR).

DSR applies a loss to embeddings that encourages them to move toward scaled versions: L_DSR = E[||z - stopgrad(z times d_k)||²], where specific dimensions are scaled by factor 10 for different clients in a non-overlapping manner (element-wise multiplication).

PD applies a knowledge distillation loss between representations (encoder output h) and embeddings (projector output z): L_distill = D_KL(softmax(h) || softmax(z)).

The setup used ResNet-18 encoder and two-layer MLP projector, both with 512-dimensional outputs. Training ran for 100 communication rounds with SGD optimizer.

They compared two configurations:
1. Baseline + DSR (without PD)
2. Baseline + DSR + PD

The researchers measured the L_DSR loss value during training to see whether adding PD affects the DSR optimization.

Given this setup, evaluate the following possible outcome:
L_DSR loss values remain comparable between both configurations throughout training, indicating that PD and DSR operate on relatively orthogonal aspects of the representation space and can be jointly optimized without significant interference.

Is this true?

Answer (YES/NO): NO